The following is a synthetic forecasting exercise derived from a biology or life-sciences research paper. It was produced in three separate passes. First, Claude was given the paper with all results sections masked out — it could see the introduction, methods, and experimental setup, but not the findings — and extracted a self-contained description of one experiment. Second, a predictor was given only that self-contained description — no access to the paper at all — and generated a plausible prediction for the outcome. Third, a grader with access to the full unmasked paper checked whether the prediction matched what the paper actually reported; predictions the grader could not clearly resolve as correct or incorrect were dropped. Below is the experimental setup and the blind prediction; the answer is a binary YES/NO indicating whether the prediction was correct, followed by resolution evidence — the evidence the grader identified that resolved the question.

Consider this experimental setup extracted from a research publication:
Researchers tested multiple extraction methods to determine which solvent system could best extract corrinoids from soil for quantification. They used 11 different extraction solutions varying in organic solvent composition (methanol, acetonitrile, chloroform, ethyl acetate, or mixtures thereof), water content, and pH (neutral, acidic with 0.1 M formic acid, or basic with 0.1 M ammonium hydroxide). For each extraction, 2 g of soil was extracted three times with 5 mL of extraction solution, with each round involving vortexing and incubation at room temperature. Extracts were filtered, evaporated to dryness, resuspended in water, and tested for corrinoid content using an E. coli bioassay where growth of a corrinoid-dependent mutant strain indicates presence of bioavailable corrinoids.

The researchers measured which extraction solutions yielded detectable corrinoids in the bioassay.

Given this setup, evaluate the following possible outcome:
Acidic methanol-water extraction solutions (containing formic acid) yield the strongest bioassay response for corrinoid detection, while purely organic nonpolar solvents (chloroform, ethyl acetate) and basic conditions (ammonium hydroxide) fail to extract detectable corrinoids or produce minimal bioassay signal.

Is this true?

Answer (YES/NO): NO